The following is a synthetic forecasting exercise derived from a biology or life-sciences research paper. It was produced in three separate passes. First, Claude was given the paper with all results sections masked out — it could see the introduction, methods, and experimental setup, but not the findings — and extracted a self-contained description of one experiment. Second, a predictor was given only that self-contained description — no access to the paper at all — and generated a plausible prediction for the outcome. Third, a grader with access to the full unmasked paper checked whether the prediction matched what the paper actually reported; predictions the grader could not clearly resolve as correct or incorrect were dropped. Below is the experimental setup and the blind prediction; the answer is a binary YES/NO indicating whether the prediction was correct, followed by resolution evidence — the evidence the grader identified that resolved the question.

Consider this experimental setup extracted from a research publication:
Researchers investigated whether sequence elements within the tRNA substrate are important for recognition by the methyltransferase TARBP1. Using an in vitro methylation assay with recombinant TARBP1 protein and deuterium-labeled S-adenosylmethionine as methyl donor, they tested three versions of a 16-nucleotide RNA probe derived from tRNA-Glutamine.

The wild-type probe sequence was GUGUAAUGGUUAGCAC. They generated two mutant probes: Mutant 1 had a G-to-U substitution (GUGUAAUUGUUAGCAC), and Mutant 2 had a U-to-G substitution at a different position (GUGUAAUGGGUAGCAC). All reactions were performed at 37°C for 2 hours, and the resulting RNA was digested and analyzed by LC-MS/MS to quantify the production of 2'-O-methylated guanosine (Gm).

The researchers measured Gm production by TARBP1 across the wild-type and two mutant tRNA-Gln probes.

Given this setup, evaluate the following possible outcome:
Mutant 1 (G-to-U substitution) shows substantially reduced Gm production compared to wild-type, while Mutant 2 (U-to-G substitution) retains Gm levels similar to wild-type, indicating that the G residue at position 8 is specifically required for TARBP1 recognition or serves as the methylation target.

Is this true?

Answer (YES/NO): NO